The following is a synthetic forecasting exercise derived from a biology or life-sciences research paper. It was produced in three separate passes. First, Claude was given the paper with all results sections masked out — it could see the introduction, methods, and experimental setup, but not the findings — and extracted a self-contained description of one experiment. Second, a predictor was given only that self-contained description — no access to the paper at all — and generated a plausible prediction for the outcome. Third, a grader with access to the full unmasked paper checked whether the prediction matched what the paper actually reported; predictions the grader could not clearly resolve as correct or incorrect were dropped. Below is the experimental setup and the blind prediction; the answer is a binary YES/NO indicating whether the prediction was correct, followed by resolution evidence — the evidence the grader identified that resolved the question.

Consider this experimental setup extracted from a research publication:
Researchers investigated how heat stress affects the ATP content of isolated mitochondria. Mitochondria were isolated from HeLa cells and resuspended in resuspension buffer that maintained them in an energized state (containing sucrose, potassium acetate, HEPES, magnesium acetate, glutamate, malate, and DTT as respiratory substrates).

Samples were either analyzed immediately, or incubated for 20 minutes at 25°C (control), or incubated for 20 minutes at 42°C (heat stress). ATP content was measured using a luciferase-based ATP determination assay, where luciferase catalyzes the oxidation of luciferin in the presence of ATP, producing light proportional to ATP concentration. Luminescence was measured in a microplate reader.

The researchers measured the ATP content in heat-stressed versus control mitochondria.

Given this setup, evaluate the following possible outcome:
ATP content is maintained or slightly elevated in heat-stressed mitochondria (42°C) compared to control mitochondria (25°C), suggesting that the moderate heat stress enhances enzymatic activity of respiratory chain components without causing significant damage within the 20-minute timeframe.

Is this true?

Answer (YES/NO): NO